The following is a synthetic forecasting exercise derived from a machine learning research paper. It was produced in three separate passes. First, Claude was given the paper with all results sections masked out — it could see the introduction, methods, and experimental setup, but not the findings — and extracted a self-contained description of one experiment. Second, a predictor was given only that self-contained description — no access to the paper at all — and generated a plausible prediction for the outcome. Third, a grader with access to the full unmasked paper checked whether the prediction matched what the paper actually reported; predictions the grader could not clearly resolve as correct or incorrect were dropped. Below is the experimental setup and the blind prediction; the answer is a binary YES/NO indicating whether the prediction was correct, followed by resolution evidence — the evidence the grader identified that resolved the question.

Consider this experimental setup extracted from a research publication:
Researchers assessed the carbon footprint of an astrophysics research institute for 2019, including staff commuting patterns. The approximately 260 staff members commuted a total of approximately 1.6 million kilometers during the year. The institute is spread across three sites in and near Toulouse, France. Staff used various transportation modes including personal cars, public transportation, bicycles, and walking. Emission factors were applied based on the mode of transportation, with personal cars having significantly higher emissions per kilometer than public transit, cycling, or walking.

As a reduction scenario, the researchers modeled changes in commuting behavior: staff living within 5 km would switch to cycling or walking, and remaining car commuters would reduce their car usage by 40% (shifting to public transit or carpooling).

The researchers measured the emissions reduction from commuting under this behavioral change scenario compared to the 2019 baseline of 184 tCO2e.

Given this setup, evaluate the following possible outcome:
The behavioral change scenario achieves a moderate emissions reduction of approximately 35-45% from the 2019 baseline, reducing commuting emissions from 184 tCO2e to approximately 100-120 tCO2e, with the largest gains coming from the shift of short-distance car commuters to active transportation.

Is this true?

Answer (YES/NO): NO